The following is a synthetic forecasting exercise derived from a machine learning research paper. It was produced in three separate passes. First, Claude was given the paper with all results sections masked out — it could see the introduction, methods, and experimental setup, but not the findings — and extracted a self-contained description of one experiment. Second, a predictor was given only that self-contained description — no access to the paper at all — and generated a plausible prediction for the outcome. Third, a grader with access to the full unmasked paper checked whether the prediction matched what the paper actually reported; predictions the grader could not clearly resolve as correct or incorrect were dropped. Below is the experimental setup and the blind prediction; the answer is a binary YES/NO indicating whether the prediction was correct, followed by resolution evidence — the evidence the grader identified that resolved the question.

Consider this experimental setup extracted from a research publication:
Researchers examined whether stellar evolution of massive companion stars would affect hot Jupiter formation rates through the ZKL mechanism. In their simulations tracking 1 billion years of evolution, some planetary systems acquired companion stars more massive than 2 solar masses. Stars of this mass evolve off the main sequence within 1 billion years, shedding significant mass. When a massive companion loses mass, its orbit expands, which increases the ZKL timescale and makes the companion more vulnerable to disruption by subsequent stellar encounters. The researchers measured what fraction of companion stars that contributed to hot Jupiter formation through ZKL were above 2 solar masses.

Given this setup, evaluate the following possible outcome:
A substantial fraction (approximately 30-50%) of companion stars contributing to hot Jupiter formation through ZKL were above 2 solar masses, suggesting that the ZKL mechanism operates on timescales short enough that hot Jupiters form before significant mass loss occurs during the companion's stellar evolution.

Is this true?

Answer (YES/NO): NO